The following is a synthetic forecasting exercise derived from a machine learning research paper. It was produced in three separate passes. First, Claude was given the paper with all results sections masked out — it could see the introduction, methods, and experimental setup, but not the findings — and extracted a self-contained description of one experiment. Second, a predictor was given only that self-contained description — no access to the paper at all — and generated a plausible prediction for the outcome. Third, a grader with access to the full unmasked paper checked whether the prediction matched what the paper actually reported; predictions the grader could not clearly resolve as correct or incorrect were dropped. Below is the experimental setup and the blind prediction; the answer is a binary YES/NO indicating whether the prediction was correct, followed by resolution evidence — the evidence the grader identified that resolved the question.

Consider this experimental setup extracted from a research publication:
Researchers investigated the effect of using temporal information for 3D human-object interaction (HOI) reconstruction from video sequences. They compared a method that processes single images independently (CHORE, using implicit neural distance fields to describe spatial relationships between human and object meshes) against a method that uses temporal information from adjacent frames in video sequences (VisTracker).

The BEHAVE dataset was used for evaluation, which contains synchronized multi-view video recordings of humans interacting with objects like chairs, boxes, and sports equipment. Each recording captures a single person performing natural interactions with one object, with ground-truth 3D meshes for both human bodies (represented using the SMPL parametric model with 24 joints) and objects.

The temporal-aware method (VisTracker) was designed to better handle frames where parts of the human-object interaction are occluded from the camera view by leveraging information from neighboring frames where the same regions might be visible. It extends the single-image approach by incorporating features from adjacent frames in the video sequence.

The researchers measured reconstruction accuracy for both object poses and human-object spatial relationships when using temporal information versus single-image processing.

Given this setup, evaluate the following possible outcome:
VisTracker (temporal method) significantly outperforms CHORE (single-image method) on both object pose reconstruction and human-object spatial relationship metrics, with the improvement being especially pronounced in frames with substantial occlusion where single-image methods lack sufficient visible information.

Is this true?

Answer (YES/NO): NO